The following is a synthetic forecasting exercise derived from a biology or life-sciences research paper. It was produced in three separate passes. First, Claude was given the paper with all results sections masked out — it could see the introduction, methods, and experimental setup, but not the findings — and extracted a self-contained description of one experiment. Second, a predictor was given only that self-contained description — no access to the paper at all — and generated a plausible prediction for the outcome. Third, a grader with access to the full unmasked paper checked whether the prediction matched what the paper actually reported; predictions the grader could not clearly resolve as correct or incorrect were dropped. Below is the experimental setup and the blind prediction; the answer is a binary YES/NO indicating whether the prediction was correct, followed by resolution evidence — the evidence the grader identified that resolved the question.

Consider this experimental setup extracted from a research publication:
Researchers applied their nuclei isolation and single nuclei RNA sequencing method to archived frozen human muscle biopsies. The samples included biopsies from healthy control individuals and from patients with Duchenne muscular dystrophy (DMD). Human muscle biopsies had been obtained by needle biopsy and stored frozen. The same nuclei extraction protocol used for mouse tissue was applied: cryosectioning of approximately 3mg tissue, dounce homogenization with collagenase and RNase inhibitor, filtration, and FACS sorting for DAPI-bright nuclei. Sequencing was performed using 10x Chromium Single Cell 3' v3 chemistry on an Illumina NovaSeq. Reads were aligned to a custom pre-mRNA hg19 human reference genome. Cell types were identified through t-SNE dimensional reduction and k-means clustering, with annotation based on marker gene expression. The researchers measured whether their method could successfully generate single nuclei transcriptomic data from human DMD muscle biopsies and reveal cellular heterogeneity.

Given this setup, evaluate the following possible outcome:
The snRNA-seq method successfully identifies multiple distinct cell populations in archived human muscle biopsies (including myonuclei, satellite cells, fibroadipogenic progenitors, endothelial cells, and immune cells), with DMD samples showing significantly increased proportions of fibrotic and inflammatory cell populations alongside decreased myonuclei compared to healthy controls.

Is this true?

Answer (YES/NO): YES